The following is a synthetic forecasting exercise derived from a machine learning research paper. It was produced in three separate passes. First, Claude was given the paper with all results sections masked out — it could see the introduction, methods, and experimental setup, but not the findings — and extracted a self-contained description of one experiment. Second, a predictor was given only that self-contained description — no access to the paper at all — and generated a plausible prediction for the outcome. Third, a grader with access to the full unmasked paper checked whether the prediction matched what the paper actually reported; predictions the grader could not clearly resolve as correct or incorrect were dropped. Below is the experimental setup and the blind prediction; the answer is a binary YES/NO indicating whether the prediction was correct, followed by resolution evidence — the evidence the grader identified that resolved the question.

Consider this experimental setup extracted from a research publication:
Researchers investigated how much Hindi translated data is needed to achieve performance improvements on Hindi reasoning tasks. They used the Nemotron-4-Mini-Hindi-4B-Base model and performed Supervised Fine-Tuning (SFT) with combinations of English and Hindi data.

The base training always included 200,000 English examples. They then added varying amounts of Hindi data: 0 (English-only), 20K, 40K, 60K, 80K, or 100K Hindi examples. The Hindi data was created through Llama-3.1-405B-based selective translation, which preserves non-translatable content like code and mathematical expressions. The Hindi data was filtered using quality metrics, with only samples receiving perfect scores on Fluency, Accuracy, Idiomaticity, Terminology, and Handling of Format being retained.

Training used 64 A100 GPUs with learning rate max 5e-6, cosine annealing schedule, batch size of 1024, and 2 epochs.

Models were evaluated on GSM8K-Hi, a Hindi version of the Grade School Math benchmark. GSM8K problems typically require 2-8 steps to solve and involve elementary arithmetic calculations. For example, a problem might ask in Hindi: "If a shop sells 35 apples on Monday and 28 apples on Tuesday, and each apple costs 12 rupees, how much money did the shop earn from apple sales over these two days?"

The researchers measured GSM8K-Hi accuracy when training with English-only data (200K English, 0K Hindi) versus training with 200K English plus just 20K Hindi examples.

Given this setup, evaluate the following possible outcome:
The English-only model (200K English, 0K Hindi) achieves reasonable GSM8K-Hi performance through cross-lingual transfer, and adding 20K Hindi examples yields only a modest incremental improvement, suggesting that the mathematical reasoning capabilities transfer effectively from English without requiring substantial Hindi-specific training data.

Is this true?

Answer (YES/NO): NO